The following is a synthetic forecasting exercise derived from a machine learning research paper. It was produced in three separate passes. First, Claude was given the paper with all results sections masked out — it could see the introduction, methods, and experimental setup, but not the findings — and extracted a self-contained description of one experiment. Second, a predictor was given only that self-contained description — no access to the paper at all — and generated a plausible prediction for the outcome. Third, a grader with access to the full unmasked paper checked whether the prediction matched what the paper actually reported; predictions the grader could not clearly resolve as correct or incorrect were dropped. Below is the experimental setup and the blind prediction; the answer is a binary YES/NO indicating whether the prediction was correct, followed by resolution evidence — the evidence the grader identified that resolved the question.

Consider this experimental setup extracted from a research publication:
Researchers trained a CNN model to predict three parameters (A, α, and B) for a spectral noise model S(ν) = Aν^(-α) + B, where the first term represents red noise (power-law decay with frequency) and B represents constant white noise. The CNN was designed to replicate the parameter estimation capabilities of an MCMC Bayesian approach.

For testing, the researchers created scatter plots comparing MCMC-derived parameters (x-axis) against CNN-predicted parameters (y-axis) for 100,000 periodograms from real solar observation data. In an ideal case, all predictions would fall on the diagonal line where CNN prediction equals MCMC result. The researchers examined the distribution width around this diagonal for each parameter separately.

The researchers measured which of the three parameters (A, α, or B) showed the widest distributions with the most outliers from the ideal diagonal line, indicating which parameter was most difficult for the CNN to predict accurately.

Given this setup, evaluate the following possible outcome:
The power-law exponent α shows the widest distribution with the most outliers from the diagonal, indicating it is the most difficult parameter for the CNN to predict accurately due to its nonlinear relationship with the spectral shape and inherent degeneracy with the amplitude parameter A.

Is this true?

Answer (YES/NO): NO